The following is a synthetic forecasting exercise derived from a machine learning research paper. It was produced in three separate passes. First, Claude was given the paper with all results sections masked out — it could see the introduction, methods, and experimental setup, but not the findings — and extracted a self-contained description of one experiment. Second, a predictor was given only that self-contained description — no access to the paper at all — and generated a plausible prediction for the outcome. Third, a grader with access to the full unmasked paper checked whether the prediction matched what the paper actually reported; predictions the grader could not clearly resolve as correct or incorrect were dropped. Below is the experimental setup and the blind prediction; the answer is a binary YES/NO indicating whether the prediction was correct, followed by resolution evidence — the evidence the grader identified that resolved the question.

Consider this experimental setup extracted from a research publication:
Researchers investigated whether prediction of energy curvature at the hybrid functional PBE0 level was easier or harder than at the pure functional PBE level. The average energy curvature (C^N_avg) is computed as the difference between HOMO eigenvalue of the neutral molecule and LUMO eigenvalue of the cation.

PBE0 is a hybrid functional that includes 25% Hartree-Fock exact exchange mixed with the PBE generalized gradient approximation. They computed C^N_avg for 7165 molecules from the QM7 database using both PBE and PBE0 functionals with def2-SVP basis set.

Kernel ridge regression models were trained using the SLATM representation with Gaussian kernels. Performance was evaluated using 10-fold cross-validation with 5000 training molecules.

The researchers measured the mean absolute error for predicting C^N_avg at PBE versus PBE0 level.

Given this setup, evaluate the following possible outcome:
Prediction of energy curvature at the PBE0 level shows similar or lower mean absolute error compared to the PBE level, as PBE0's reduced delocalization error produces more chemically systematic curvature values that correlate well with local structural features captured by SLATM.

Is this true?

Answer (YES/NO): YES